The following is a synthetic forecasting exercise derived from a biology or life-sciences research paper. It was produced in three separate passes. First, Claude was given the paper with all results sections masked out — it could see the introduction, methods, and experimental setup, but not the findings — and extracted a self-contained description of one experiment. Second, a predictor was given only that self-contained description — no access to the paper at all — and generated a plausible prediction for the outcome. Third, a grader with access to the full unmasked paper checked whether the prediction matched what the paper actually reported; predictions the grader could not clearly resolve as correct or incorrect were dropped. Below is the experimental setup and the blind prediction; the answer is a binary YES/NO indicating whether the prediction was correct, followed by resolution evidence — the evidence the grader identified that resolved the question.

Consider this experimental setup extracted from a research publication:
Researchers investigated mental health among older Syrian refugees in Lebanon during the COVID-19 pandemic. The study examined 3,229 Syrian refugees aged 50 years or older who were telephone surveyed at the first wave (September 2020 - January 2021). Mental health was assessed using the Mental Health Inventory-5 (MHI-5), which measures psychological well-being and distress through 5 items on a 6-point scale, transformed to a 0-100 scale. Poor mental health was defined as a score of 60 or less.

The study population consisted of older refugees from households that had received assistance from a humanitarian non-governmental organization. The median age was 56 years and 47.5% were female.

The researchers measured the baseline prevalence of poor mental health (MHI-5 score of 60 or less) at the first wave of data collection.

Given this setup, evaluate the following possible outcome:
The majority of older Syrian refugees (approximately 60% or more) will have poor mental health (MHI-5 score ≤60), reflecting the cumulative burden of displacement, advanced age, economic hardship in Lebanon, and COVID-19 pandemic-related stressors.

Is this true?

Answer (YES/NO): YES